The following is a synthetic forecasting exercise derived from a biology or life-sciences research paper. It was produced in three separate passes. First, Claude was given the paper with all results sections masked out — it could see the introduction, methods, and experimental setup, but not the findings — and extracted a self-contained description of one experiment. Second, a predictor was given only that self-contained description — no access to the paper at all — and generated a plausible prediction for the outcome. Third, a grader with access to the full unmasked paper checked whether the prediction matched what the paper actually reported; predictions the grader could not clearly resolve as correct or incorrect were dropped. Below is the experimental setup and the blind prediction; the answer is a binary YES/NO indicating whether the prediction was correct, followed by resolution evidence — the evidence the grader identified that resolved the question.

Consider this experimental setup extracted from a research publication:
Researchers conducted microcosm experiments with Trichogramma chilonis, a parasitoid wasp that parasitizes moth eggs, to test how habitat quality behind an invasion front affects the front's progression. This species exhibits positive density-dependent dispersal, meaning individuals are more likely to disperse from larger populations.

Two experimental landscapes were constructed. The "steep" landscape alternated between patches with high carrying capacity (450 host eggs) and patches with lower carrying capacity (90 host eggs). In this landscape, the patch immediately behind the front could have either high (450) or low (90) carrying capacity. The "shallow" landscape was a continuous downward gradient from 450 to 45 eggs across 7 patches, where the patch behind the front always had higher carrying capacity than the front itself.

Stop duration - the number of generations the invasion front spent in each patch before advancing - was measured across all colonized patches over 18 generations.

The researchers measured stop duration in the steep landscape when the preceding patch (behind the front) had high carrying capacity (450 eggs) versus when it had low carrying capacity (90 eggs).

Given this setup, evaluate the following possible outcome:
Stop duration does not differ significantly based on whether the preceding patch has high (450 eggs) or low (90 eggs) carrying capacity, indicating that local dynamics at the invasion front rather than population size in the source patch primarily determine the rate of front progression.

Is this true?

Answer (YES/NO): NO